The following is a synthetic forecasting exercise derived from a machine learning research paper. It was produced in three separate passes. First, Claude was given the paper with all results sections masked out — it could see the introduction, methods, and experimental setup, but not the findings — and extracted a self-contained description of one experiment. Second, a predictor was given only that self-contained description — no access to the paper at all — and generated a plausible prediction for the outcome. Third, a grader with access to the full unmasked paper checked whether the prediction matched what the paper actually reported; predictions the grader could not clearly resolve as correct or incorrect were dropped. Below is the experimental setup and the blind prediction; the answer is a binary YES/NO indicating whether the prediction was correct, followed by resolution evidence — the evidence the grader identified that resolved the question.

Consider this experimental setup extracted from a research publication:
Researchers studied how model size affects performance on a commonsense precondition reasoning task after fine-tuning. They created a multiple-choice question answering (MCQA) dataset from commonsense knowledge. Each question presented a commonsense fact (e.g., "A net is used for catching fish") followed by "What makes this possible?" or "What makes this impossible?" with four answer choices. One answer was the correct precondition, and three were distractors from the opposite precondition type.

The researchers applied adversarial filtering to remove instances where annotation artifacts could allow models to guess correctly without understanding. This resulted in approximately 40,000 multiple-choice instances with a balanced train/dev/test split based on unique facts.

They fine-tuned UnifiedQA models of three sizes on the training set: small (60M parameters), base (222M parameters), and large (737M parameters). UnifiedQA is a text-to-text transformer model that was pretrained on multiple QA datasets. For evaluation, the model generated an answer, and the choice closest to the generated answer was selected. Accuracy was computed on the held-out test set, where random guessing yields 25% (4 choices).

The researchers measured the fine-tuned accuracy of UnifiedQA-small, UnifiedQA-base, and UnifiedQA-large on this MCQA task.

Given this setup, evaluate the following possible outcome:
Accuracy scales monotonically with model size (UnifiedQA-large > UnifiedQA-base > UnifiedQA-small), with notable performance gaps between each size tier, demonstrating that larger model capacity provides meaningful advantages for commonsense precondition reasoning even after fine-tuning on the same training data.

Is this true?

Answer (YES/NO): NO